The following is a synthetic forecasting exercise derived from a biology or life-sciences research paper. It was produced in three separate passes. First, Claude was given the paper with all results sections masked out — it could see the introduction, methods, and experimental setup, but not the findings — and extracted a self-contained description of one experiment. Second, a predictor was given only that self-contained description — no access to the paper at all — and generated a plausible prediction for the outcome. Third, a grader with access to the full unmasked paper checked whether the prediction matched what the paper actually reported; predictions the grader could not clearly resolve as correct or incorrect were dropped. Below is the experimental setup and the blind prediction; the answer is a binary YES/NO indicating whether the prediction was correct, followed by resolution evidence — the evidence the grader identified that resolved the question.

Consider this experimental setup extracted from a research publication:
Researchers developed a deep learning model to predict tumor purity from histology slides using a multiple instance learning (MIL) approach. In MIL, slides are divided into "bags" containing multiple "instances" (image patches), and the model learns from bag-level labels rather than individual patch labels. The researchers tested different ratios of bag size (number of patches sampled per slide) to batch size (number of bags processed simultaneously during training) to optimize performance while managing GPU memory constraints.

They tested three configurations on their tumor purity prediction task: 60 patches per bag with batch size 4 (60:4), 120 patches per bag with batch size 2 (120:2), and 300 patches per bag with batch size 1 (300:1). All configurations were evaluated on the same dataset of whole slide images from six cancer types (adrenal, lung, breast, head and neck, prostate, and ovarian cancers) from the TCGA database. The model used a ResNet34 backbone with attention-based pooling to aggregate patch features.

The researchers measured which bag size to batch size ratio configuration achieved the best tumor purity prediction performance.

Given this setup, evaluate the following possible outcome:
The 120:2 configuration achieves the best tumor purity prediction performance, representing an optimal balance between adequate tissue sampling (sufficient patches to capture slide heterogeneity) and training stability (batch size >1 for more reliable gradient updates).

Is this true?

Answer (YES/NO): YES